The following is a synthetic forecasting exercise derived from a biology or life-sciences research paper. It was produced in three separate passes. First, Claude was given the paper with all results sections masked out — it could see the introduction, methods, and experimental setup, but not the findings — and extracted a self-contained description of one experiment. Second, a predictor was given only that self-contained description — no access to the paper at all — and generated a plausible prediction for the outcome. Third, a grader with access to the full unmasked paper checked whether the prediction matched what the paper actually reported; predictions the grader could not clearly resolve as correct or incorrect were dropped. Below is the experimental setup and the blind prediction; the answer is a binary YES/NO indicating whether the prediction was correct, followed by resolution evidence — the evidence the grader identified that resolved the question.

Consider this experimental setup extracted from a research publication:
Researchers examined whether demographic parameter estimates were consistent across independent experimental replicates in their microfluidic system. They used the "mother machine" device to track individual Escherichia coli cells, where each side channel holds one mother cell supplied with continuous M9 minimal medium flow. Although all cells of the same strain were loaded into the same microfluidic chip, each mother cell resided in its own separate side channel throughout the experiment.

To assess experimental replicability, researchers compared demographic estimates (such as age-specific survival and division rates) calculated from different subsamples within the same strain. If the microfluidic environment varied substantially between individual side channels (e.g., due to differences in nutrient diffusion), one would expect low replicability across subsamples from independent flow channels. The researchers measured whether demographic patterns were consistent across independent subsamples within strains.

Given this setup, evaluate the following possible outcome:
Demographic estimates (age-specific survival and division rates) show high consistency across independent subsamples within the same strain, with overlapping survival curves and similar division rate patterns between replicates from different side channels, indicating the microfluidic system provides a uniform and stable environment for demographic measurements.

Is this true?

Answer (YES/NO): YES